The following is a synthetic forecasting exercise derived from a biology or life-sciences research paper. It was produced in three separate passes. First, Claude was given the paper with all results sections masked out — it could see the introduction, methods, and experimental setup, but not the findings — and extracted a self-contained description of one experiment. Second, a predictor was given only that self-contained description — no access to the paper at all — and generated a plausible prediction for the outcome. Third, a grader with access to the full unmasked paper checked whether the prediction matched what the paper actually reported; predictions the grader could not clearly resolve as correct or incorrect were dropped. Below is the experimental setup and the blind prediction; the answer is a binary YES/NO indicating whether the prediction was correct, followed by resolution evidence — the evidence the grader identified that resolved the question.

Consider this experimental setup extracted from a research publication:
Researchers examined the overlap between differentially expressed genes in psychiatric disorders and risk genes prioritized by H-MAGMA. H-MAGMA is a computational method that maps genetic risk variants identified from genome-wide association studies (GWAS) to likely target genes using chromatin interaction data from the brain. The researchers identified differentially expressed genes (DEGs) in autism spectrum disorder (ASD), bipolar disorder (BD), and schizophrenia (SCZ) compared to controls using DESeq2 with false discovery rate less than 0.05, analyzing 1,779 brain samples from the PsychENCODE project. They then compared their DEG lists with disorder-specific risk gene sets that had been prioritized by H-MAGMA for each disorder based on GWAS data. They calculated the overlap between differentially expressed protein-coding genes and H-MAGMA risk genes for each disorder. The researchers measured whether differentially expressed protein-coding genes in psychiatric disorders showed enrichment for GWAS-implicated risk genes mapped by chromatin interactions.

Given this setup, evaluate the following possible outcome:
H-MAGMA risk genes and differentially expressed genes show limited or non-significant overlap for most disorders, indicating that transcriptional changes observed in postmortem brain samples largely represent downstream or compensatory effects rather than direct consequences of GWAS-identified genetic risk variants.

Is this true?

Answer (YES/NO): NO